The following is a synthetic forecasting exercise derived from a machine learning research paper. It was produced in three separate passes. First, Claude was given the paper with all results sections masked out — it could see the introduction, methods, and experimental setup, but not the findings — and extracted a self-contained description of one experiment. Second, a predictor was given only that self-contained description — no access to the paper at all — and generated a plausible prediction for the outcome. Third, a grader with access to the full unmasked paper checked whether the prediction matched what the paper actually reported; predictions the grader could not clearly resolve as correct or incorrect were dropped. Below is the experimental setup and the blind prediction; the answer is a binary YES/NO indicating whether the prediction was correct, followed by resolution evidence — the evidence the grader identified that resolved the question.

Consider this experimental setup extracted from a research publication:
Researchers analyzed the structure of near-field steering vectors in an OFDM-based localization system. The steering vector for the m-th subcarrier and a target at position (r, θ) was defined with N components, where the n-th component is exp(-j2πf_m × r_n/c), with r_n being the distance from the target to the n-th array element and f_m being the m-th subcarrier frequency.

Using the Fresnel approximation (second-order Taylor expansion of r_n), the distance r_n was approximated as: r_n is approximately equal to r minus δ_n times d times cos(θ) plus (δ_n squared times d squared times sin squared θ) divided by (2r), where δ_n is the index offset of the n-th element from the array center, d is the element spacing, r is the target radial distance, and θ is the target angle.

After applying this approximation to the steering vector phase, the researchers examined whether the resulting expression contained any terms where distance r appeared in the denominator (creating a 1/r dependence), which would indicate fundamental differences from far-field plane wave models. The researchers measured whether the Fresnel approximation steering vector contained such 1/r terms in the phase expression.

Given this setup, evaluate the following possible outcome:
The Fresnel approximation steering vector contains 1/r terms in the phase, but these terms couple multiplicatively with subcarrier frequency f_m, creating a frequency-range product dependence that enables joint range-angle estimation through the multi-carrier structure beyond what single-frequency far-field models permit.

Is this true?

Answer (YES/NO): YES